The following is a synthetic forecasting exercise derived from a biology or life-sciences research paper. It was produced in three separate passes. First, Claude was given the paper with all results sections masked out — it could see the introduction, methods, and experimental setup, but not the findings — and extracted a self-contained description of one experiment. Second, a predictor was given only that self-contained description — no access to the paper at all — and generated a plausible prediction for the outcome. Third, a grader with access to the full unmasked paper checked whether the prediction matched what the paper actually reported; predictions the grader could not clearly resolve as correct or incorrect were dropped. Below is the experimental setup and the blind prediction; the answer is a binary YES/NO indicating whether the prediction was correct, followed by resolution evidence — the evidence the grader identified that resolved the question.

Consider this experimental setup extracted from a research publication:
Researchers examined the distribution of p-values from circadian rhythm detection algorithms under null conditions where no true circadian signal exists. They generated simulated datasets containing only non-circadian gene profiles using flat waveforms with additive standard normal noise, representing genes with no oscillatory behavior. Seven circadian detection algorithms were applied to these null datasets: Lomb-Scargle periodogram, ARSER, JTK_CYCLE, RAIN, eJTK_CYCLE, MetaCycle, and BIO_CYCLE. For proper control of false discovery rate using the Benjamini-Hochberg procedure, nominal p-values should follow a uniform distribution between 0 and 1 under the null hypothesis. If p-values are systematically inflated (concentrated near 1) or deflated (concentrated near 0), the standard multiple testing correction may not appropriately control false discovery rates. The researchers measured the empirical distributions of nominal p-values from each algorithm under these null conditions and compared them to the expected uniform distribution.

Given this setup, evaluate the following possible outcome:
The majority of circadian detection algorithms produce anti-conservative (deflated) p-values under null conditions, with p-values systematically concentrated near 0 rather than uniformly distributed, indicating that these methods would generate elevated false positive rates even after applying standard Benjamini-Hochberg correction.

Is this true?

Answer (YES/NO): NO